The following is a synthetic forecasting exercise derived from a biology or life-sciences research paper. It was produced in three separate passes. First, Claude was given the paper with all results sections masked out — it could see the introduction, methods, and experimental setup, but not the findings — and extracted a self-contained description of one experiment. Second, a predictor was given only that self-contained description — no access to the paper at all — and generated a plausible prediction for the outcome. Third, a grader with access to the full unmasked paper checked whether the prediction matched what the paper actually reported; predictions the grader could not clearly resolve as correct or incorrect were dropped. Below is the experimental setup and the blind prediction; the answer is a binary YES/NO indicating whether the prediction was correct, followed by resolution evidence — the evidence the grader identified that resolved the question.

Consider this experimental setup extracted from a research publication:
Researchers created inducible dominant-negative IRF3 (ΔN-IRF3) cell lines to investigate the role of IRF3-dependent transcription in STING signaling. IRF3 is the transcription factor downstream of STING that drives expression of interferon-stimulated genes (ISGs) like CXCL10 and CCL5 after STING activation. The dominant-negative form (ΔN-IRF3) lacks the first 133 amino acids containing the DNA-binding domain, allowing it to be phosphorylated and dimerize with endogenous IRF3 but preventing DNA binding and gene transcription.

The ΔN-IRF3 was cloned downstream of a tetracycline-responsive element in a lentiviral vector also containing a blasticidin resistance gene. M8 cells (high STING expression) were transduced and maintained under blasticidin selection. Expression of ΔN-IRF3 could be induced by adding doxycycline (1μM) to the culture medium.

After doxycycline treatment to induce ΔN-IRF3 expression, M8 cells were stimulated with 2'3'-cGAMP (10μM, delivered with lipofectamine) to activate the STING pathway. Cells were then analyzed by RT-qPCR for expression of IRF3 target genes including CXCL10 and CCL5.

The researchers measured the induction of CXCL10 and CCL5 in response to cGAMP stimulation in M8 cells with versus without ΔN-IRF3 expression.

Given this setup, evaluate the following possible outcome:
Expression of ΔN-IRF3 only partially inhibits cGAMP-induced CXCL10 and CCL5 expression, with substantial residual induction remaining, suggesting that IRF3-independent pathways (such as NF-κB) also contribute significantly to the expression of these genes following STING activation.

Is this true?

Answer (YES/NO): NO